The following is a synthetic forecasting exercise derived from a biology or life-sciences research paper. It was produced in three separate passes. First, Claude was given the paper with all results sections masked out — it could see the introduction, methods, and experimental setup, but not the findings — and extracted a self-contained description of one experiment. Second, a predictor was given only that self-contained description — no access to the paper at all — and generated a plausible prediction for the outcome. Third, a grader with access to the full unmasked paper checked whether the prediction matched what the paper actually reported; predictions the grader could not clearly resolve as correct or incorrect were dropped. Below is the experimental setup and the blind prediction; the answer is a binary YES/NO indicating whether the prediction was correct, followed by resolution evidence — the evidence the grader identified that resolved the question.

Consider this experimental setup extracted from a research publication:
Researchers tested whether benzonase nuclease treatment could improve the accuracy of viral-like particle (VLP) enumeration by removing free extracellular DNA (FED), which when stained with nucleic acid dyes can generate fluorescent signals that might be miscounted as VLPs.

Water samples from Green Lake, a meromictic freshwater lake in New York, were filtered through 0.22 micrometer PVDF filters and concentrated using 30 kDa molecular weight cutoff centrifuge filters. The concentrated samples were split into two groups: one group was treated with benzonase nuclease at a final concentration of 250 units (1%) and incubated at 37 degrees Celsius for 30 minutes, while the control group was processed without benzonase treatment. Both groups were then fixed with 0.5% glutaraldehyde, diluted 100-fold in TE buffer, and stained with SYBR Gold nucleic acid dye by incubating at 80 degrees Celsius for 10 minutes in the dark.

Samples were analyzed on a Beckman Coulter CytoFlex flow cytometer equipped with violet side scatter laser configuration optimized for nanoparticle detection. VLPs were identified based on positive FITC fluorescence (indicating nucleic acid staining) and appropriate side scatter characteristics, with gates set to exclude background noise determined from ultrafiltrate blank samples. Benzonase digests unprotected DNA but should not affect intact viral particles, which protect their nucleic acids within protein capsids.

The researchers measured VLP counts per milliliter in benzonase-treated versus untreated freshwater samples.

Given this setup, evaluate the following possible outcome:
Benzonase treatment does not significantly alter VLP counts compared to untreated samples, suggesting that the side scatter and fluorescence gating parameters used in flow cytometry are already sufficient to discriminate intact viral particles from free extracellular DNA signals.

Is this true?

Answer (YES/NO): NO